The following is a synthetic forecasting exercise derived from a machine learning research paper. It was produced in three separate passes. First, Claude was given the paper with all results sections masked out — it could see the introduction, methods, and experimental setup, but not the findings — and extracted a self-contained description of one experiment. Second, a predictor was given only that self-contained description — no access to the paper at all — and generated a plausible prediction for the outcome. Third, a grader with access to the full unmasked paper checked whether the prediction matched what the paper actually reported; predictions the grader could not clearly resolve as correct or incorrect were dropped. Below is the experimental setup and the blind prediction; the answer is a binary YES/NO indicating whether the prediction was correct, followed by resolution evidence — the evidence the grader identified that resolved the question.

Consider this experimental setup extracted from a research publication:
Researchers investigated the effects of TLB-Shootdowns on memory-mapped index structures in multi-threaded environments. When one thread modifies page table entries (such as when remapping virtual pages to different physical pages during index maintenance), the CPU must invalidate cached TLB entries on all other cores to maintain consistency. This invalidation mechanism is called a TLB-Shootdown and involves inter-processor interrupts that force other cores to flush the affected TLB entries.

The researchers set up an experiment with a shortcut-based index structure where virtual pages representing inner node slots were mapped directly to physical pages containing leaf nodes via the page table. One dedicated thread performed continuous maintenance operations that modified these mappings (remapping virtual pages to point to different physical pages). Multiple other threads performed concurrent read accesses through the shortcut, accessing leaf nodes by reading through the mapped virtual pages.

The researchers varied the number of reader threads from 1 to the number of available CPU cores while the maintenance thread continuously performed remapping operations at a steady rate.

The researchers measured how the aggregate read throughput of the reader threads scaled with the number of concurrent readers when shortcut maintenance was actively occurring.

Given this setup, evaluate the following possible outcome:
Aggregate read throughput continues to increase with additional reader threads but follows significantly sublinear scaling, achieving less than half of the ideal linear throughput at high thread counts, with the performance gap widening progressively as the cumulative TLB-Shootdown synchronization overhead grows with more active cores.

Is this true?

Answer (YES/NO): NO